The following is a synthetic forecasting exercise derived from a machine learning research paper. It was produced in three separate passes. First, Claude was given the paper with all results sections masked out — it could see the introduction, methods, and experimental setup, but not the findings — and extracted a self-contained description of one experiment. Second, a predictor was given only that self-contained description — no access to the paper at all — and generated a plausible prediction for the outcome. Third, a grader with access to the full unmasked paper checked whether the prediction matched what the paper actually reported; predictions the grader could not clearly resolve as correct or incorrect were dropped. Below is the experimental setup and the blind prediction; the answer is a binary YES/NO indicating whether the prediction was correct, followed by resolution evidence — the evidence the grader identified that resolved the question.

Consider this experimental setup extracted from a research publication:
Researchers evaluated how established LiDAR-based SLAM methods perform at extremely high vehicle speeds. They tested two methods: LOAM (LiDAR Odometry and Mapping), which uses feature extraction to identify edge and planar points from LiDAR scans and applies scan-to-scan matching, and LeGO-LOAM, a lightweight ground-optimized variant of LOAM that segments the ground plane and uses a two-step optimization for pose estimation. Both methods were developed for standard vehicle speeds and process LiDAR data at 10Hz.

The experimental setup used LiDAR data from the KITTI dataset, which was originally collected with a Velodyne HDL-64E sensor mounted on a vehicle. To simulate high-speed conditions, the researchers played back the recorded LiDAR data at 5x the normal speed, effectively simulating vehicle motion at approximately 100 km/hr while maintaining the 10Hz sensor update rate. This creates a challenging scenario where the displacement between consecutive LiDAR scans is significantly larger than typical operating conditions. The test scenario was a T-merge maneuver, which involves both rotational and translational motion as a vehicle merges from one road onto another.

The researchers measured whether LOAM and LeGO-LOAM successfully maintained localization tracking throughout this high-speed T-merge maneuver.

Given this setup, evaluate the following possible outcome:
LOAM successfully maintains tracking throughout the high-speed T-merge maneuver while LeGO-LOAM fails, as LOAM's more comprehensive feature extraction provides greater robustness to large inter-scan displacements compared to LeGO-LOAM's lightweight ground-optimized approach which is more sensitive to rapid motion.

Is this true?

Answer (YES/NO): NO